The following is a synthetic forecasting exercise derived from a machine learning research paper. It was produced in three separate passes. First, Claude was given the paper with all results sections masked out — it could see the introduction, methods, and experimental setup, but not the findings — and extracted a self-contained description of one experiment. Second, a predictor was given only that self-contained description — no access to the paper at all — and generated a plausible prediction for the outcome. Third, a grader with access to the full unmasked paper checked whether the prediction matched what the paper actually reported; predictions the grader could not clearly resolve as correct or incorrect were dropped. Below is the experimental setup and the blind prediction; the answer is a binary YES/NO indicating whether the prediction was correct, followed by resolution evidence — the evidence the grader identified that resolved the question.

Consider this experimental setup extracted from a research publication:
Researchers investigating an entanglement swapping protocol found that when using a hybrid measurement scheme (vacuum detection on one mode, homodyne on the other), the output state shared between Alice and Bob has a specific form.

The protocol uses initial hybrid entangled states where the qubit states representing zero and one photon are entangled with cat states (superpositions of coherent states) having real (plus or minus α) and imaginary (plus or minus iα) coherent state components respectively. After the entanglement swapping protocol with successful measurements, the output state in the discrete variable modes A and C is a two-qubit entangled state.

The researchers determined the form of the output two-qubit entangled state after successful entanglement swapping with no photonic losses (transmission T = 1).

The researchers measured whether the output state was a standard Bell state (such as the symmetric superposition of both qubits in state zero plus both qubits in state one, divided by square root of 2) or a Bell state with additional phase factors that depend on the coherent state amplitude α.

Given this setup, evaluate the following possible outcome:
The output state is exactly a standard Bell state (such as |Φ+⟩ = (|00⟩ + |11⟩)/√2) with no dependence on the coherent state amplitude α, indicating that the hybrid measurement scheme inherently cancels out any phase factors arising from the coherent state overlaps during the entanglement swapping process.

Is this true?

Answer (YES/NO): NO